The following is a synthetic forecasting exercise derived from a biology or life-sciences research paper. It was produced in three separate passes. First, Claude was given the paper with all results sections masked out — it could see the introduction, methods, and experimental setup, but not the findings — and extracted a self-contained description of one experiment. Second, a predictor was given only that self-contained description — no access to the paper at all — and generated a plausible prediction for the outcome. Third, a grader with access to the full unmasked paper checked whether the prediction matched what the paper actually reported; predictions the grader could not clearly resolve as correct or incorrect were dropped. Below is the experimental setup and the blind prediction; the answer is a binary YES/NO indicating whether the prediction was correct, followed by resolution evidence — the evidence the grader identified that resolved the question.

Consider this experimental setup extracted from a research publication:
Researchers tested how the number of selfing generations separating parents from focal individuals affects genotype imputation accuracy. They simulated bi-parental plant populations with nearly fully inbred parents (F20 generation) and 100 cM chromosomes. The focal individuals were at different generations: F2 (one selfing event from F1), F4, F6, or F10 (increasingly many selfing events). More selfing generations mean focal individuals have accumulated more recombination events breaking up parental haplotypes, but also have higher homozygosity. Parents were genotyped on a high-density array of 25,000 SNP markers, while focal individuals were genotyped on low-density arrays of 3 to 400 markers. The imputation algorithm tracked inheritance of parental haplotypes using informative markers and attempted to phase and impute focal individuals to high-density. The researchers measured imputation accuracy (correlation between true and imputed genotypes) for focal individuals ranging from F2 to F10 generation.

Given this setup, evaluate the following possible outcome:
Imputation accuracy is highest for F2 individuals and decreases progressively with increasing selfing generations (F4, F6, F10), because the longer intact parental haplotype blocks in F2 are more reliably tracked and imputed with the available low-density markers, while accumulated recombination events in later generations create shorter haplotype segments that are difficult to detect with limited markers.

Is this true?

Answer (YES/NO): YES